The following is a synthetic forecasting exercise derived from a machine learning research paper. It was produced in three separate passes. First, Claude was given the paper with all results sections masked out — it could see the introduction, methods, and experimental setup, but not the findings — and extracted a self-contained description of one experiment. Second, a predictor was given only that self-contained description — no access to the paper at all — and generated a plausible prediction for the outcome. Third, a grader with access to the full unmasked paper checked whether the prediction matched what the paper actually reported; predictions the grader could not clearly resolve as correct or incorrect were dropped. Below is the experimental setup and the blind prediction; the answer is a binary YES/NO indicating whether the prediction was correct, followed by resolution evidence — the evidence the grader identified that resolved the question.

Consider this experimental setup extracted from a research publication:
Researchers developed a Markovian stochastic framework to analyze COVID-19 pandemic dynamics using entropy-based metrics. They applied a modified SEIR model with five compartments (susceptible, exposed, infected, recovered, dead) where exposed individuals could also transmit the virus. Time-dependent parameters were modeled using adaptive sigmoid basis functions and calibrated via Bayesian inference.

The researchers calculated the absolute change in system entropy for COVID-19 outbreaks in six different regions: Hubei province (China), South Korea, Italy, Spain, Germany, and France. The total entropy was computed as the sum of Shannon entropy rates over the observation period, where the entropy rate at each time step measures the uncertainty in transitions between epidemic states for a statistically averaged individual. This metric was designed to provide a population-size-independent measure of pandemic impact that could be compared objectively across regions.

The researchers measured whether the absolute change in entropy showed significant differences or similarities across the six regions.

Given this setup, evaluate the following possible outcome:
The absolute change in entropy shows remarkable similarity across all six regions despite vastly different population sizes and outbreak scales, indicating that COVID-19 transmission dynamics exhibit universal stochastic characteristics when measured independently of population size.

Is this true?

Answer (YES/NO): NO